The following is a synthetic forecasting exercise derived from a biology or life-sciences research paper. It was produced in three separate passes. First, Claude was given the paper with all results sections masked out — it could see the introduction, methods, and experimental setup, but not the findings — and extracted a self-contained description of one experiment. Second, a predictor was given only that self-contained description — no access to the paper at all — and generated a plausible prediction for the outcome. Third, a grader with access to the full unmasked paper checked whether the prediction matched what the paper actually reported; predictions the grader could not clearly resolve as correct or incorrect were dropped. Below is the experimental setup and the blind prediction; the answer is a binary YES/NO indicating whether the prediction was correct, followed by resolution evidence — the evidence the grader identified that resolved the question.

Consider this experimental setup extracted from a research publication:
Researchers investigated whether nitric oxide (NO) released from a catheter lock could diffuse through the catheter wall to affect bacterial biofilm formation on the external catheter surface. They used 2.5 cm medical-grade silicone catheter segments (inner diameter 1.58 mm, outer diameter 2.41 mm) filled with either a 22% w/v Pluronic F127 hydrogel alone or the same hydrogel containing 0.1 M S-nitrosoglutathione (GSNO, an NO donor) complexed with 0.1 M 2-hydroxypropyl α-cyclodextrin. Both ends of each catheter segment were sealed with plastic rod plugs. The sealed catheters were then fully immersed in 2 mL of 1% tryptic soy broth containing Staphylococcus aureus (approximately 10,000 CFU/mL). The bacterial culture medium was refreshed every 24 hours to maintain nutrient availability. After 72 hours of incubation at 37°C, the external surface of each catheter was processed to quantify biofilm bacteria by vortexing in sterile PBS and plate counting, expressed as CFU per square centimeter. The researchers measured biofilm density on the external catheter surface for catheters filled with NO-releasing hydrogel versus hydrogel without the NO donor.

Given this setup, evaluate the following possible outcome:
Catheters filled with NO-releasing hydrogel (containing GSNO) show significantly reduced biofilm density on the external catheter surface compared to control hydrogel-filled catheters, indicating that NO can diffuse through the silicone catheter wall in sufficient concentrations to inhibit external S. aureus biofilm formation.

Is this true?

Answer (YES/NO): YES